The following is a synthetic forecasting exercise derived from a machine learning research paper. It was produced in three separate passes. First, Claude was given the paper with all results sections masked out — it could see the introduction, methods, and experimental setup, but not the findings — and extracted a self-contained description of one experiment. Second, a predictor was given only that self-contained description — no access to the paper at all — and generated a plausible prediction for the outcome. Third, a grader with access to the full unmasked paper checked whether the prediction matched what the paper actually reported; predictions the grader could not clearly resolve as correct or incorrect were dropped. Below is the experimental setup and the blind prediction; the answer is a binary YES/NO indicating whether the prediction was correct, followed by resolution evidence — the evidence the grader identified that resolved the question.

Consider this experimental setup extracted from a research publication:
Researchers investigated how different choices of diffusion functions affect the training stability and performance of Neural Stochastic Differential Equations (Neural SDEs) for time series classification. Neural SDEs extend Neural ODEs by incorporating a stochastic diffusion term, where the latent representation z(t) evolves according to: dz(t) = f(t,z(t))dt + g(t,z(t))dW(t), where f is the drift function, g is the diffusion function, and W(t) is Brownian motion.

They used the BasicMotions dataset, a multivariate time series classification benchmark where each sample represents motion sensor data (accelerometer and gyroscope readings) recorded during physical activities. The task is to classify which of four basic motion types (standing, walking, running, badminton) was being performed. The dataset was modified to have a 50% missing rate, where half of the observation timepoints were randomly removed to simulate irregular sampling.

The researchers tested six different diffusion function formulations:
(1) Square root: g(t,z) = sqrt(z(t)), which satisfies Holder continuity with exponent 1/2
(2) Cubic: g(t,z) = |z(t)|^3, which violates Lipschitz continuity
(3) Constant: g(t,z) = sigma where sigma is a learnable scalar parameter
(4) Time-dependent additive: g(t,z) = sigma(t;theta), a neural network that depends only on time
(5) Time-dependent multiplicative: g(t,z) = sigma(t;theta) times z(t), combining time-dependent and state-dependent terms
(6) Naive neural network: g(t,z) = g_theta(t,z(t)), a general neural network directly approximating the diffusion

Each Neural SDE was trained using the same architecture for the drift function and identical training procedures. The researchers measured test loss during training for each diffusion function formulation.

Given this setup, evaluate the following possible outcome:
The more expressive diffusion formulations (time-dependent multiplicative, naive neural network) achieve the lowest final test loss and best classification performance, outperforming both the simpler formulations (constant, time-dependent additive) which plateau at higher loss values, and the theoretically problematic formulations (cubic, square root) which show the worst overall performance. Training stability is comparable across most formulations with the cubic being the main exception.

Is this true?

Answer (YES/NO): NO